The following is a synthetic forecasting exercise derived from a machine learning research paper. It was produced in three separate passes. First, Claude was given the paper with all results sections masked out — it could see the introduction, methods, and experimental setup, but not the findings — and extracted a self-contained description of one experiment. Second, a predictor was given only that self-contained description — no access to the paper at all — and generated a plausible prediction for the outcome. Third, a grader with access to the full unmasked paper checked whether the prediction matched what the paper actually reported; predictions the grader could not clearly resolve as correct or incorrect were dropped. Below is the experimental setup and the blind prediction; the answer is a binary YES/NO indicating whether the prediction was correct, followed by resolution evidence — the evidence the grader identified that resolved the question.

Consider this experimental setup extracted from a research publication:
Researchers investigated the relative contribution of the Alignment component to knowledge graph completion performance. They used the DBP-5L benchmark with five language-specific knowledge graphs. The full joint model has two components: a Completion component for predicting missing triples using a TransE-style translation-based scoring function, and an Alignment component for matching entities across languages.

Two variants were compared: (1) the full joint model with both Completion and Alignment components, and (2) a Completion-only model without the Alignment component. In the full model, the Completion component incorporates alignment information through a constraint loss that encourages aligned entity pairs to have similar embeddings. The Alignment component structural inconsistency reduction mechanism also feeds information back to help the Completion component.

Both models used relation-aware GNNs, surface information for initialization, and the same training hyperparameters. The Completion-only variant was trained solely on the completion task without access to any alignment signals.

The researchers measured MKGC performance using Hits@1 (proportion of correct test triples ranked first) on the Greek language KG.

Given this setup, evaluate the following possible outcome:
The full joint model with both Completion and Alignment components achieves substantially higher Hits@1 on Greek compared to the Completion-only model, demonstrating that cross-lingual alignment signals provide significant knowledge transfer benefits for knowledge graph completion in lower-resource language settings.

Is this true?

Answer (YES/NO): YES